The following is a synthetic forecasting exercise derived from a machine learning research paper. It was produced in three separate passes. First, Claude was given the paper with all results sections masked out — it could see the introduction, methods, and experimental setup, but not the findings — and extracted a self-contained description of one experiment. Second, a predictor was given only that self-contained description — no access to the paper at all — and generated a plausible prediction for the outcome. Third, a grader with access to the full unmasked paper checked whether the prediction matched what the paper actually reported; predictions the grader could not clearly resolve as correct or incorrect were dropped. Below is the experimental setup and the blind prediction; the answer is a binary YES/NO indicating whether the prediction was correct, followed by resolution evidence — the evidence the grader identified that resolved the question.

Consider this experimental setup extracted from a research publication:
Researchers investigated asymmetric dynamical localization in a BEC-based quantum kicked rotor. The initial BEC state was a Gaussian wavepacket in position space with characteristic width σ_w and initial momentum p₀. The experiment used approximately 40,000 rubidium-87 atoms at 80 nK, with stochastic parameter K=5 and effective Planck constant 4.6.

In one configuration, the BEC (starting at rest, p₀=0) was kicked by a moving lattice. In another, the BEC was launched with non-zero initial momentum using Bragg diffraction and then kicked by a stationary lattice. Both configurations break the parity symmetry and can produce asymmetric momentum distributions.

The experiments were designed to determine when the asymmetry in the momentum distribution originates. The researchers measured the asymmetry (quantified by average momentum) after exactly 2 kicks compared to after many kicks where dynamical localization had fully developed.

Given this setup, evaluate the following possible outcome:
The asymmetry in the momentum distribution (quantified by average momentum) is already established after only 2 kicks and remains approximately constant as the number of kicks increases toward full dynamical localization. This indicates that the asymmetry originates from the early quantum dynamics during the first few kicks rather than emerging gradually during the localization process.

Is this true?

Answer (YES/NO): YES